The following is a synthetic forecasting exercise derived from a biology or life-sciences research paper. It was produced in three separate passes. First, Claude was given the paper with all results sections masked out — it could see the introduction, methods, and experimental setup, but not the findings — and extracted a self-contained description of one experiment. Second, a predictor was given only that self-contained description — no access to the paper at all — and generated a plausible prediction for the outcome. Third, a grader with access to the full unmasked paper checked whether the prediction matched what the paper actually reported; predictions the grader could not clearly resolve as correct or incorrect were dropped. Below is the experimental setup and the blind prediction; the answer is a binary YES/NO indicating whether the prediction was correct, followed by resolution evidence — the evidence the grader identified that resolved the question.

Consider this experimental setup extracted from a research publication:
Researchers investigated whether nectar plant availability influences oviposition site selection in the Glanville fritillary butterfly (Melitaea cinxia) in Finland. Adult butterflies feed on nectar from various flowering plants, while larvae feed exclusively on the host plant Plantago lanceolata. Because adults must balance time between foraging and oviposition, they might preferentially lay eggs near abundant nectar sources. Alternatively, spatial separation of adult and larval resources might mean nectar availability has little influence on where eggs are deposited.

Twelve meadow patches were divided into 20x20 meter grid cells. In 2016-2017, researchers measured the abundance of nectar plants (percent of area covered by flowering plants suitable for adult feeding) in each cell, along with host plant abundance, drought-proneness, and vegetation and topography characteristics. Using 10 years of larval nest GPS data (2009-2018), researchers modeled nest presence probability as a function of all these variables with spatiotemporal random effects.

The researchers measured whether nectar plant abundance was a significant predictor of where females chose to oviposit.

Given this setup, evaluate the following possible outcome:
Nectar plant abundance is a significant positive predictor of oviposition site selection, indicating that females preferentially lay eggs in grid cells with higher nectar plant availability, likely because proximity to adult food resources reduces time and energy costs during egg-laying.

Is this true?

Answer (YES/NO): NO